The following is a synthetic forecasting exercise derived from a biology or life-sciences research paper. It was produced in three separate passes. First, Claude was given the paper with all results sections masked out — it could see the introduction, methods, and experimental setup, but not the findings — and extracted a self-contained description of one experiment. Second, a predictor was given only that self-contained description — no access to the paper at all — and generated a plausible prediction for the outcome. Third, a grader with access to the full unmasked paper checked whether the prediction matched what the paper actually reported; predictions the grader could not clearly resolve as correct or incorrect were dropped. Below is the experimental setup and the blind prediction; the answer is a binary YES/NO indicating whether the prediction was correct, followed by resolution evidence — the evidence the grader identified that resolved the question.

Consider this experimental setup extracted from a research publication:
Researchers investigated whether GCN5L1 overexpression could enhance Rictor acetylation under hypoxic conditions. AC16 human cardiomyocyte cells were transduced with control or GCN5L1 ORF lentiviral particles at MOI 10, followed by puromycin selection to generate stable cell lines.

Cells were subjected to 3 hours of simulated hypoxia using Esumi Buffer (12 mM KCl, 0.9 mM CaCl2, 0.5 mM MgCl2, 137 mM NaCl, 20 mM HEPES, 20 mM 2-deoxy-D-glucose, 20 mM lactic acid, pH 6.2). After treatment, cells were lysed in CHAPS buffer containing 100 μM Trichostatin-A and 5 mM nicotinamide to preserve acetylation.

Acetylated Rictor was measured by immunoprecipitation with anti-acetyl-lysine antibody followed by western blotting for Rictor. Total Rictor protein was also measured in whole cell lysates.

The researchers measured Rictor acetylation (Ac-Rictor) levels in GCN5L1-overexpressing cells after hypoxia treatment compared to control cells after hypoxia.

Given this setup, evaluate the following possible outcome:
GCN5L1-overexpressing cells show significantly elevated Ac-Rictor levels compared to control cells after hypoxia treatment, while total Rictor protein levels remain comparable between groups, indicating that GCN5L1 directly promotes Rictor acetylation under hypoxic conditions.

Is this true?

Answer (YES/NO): NO